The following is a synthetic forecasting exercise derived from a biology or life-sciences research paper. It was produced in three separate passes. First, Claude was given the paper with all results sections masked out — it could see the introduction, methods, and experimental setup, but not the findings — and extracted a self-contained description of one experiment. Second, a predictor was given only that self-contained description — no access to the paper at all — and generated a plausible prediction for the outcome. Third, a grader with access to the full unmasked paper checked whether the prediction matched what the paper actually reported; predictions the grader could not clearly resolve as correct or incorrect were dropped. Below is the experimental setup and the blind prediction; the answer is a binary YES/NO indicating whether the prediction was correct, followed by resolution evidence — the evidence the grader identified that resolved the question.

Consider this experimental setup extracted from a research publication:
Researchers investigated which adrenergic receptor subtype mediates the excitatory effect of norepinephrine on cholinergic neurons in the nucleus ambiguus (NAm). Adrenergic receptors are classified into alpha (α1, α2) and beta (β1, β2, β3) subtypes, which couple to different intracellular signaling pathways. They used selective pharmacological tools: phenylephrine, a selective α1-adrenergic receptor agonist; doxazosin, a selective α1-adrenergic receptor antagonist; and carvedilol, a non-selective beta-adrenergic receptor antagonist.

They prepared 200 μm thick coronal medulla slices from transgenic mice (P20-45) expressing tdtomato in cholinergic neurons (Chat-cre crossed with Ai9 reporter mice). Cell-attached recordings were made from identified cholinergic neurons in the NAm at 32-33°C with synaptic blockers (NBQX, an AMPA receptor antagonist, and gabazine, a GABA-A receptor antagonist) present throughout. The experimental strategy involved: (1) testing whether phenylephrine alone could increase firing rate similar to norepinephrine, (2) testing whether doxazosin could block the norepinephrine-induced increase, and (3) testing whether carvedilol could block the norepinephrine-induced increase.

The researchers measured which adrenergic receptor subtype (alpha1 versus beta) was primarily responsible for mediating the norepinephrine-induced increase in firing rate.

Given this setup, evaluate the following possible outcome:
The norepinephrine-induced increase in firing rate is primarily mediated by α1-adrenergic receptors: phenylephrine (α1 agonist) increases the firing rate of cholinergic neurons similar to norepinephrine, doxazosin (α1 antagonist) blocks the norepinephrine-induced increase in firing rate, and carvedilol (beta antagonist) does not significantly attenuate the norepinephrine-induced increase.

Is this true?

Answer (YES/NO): NO